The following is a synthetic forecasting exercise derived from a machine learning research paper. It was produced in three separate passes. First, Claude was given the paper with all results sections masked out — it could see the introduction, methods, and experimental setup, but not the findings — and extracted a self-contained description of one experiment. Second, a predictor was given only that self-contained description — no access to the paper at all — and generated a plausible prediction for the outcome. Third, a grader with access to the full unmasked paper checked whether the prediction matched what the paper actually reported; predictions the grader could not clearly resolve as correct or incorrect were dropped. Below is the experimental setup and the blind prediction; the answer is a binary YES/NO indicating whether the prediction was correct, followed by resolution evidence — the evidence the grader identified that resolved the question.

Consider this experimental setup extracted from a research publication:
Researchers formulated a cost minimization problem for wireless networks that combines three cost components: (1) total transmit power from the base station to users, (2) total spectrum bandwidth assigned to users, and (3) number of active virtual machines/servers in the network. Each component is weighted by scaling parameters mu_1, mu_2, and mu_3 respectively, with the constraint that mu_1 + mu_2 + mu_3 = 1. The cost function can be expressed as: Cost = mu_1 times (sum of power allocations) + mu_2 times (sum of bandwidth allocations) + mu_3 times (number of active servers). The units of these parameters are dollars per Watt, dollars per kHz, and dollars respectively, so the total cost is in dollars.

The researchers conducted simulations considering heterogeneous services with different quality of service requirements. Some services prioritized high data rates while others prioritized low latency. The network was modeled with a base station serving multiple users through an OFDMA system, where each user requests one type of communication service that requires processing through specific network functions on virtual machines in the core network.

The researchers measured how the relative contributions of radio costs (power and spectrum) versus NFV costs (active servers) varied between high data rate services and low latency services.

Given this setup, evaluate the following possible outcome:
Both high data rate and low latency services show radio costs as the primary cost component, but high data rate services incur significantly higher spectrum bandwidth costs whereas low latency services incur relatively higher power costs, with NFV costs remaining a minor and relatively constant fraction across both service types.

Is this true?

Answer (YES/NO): NO